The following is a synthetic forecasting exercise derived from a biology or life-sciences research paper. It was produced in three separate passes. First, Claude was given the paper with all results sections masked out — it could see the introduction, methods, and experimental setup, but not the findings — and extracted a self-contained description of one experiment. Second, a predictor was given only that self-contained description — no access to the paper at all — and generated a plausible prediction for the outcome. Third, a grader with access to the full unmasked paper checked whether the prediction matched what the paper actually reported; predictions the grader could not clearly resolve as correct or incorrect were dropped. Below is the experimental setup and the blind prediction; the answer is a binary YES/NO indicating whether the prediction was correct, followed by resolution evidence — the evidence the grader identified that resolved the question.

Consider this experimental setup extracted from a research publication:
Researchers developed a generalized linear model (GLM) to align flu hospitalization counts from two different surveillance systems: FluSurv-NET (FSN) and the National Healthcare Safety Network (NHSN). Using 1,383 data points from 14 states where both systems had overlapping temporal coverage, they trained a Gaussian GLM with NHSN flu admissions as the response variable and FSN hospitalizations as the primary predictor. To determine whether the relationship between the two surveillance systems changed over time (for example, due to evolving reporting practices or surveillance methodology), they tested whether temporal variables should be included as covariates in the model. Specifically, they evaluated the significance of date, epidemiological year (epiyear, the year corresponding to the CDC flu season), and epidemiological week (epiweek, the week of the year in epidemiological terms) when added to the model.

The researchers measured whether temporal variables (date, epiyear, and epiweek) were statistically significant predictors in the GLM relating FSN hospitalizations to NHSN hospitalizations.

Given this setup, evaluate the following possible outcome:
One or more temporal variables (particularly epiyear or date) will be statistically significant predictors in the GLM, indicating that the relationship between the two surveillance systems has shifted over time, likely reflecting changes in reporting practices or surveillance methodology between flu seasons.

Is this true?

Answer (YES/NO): NO